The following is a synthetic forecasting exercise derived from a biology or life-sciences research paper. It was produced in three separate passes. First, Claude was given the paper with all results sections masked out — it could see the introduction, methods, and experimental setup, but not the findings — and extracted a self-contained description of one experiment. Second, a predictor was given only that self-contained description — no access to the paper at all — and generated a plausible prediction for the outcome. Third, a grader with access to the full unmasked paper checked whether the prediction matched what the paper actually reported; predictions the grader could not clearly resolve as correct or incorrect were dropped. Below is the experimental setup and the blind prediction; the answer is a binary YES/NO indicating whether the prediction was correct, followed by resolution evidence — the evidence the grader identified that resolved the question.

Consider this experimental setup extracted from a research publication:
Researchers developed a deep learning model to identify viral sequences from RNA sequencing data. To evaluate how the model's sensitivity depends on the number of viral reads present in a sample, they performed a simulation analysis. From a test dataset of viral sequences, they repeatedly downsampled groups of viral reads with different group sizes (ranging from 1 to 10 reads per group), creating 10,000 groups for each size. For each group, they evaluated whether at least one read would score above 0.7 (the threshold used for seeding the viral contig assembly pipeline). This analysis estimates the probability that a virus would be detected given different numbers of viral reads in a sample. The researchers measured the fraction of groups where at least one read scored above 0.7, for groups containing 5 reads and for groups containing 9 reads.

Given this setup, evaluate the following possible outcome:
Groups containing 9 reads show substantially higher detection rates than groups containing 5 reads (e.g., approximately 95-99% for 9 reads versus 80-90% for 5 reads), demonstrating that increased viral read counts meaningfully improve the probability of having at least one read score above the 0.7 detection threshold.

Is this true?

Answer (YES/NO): NO